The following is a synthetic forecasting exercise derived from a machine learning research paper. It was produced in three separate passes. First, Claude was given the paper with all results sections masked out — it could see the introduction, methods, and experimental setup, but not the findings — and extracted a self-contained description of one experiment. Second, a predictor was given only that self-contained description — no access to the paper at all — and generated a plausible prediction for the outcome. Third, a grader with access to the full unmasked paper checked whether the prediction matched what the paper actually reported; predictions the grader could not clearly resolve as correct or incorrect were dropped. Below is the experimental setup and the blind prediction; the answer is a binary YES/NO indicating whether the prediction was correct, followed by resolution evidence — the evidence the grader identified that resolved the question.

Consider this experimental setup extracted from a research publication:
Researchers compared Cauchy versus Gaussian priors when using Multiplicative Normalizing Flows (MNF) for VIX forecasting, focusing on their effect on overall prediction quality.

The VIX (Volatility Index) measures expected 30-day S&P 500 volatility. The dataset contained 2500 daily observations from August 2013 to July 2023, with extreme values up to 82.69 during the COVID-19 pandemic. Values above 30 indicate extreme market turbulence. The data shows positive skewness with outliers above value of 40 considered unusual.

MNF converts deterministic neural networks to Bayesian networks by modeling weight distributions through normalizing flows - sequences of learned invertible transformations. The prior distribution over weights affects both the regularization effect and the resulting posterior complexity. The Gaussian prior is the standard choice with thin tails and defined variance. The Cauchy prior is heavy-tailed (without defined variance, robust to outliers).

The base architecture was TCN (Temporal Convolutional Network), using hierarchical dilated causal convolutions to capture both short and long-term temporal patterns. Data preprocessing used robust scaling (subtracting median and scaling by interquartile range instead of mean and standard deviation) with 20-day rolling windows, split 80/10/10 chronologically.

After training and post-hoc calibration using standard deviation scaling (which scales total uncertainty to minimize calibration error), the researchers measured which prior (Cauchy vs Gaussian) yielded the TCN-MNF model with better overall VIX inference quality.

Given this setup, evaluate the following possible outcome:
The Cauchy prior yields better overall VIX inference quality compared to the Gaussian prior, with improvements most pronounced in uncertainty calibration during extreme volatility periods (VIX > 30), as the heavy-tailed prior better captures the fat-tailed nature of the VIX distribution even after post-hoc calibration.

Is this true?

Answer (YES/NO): NO